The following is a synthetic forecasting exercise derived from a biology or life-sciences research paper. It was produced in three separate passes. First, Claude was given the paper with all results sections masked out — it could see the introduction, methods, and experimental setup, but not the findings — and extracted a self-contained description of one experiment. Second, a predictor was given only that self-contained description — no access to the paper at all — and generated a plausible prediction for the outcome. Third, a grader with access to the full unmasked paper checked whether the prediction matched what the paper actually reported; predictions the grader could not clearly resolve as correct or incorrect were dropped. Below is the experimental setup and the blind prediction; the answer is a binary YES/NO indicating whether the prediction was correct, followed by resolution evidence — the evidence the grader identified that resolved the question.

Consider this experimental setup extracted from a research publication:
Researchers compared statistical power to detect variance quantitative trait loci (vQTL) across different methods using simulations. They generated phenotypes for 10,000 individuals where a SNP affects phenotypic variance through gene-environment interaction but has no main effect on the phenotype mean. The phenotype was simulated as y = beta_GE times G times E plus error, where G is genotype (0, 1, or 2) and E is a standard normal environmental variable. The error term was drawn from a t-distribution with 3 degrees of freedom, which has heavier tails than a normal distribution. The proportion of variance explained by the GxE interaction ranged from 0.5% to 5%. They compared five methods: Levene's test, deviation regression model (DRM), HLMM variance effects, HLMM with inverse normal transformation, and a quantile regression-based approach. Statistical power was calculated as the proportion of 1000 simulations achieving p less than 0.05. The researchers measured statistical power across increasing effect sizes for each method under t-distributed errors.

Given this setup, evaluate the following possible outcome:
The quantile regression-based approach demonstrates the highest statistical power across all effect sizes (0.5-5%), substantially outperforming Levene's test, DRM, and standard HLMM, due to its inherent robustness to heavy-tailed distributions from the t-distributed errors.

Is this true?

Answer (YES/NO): YES